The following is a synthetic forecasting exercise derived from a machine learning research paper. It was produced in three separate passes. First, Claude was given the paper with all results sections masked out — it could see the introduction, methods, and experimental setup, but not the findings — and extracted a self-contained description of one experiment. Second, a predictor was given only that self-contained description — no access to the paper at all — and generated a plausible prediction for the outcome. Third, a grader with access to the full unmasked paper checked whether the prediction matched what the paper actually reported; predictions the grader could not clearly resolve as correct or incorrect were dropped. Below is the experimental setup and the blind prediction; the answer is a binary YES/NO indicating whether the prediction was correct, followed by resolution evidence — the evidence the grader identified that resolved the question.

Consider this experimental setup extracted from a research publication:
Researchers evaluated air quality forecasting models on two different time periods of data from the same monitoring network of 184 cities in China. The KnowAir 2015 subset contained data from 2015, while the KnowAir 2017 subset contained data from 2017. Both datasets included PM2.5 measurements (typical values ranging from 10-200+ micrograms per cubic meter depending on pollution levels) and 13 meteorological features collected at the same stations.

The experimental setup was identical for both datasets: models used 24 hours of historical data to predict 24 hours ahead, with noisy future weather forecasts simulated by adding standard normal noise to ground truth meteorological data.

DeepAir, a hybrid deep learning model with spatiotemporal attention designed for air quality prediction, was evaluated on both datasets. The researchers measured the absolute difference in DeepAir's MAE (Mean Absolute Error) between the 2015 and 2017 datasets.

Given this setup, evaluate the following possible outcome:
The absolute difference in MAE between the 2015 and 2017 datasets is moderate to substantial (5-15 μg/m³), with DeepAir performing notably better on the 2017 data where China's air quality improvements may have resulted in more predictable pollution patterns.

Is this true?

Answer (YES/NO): NO